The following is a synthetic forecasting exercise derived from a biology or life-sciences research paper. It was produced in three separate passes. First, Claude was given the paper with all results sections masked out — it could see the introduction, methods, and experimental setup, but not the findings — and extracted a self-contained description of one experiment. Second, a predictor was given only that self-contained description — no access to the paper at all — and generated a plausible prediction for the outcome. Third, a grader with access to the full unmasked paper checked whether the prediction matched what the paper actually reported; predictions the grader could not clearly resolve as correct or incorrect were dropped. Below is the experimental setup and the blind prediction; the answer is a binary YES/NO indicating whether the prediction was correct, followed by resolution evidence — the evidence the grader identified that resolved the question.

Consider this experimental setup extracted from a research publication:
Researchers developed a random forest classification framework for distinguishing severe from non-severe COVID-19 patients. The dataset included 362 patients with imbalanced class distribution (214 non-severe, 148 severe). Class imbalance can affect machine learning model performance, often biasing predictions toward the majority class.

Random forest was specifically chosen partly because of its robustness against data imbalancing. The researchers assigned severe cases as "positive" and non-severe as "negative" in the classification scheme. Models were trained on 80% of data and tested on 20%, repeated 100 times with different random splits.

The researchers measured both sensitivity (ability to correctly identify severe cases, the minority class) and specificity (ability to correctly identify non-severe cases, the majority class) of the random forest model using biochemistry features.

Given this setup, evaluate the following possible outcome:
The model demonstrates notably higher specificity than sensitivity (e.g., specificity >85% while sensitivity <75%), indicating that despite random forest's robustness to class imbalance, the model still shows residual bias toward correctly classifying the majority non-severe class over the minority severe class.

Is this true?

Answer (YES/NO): NO